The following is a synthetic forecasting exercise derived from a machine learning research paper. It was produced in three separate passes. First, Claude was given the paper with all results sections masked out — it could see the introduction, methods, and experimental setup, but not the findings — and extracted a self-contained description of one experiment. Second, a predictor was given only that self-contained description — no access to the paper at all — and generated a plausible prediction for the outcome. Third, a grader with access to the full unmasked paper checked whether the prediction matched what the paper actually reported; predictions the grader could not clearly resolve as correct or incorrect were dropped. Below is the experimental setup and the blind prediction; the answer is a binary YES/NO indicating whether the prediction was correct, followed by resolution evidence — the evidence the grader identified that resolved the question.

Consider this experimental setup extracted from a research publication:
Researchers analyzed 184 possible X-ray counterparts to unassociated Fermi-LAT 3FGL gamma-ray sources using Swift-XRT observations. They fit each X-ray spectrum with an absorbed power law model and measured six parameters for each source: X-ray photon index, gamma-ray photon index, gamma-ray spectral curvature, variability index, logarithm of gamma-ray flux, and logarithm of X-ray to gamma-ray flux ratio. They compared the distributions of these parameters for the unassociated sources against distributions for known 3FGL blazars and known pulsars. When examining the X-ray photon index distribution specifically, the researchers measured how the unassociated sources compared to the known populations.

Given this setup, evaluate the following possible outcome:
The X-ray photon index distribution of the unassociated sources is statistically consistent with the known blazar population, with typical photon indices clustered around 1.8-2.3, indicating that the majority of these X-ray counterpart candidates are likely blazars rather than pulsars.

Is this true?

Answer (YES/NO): NO